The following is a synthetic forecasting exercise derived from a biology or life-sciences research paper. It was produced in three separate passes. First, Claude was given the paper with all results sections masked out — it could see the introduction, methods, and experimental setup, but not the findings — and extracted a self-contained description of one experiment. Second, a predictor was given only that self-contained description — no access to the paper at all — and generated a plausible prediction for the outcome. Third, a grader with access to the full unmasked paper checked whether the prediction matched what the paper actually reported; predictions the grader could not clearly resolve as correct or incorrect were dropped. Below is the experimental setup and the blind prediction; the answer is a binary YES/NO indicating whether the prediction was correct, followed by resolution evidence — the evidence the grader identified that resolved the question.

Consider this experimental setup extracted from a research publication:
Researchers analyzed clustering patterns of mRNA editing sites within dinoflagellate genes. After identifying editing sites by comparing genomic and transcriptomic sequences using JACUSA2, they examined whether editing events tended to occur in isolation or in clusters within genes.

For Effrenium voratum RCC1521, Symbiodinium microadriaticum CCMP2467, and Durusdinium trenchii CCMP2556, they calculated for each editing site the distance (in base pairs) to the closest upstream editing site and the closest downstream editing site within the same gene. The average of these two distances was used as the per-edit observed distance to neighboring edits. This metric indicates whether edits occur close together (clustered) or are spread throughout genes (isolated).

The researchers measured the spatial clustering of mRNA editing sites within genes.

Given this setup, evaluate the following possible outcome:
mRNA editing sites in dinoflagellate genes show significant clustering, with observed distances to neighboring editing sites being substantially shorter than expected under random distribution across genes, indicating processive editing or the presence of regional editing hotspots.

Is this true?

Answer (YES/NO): YES